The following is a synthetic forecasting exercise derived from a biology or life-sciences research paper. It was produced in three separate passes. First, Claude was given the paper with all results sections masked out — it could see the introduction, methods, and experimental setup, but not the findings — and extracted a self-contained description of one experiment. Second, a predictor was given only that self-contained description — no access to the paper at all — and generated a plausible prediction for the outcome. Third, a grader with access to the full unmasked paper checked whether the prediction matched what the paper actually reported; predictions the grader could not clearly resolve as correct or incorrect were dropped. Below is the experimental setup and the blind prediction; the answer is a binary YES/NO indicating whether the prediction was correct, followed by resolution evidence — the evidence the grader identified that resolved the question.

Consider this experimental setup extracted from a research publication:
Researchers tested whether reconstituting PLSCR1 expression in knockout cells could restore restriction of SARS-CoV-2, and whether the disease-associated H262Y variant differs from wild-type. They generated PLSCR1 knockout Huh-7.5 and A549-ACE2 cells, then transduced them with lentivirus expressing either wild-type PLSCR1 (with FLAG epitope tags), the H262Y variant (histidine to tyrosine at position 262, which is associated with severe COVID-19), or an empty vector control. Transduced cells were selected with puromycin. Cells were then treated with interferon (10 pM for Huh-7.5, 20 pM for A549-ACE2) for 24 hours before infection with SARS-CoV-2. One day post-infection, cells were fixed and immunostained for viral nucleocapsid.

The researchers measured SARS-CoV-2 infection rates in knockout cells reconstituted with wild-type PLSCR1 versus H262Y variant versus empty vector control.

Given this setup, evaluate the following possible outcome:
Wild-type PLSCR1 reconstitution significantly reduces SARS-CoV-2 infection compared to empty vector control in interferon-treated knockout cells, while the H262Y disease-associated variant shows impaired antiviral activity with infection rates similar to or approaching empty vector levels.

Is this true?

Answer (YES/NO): NO